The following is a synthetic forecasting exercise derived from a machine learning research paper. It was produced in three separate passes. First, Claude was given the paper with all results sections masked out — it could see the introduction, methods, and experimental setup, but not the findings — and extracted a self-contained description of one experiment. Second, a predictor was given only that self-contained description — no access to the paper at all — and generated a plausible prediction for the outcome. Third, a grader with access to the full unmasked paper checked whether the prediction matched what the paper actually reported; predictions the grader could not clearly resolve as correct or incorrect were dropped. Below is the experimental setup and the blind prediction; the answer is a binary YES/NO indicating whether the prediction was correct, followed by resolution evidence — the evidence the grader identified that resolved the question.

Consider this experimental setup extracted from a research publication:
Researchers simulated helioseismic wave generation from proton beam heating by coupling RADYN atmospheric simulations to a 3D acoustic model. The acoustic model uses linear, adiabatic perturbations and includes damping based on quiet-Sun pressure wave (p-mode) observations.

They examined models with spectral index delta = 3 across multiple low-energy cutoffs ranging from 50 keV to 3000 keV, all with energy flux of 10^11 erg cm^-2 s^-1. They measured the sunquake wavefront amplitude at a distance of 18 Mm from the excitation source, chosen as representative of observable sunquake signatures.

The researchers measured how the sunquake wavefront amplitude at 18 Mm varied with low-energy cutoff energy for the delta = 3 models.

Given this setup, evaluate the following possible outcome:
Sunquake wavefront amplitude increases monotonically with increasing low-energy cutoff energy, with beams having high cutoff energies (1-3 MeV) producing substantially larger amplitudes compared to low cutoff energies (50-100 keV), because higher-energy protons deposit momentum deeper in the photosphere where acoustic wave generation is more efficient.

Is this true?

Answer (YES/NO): NO